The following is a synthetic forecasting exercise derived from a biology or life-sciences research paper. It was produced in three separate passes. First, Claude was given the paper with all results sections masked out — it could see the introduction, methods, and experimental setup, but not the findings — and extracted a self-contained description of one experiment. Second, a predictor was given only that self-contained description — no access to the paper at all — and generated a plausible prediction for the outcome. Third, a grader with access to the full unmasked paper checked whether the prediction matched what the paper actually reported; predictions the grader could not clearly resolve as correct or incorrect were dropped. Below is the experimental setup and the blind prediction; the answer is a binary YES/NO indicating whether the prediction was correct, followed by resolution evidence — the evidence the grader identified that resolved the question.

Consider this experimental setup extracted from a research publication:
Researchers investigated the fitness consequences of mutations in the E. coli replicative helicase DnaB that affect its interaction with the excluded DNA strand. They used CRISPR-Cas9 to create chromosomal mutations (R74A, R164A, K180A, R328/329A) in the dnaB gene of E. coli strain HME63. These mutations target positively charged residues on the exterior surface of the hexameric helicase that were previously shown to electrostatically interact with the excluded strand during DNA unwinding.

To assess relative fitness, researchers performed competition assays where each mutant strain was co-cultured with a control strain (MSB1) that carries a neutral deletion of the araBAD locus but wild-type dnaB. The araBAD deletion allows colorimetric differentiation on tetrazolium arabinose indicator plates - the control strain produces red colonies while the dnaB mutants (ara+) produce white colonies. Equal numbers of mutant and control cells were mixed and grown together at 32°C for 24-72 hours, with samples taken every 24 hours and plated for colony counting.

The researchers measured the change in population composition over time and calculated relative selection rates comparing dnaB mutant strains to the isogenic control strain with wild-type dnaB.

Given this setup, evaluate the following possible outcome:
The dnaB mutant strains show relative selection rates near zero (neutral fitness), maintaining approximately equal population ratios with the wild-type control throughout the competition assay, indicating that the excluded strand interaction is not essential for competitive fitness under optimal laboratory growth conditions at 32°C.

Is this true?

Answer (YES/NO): NO